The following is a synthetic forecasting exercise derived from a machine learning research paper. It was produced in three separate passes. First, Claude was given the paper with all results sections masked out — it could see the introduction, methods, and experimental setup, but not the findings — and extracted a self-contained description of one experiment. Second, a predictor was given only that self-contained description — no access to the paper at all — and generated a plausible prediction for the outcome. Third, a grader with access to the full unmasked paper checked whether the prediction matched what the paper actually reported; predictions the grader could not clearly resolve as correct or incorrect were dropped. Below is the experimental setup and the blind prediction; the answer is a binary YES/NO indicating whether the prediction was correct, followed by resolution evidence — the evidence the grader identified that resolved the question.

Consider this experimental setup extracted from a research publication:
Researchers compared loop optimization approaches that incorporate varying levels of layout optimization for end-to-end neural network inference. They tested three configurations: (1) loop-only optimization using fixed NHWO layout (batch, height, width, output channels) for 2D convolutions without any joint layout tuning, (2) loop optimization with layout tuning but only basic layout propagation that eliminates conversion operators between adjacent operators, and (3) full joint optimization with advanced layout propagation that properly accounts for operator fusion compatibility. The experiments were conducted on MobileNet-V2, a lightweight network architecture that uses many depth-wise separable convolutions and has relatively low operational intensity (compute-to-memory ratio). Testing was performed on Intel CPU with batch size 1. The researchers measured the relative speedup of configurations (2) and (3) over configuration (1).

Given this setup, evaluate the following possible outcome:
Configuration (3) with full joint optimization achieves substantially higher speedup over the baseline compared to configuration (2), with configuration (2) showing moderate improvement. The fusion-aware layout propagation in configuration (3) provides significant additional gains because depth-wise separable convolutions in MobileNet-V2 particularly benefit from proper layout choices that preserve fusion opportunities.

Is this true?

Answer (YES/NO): NO